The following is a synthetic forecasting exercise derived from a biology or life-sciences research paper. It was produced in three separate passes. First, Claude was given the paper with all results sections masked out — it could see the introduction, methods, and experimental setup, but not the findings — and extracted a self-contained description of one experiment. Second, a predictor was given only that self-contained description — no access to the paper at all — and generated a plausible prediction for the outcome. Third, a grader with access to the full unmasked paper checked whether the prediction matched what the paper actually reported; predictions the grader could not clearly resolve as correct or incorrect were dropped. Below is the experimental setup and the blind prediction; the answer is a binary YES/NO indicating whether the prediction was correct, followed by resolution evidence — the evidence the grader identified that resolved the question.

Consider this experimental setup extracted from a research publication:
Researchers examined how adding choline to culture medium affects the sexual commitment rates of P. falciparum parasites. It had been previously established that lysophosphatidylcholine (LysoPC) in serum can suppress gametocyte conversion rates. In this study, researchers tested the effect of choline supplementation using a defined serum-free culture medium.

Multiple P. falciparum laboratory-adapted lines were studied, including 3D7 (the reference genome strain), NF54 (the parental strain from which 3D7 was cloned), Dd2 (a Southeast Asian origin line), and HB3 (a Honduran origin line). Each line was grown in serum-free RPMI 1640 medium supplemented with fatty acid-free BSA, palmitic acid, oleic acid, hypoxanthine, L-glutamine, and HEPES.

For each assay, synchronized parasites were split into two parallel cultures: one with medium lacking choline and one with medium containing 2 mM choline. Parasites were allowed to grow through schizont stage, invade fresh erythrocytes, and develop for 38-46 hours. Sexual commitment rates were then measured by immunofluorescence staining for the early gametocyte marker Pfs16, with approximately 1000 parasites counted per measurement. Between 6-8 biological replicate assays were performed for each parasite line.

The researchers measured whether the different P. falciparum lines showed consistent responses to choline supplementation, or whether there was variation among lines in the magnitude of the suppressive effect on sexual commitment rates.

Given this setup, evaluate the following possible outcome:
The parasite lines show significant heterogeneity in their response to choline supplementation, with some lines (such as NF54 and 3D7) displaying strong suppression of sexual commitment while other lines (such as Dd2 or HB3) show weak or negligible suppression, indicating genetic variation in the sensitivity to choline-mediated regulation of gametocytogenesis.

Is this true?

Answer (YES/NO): NO